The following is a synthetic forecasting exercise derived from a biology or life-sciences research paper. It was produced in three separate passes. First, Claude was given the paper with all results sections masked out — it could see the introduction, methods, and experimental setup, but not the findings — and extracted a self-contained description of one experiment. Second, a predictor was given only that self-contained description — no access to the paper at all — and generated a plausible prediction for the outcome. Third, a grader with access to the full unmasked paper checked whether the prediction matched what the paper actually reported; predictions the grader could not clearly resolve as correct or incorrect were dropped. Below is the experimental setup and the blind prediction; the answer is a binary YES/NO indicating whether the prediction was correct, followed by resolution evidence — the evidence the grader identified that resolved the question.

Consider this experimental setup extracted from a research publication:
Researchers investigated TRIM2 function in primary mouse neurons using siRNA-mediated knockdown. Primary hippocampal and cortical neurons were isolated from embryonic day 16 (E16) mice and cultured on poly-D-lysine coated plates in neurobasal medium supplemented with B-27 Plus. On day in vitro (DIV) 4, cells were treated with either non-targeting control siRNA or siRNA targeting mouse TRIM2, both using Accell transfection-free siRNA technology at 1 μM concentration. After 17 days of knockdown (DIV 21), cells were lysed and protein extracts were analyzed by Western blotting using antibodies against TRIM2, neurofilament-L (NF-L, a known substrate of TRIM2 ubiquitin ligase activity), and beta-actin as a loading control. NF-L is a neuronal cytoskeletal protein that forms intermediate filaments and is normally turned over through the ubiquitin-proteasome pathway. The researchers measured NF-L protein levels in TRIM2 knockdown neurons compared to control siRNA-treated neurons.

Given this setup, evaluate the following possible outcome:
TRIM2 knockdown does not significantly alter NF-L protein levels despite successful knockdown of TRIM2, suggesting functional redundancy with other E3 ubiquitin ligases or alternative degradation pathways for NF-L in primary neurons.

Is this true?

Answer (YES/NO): NO